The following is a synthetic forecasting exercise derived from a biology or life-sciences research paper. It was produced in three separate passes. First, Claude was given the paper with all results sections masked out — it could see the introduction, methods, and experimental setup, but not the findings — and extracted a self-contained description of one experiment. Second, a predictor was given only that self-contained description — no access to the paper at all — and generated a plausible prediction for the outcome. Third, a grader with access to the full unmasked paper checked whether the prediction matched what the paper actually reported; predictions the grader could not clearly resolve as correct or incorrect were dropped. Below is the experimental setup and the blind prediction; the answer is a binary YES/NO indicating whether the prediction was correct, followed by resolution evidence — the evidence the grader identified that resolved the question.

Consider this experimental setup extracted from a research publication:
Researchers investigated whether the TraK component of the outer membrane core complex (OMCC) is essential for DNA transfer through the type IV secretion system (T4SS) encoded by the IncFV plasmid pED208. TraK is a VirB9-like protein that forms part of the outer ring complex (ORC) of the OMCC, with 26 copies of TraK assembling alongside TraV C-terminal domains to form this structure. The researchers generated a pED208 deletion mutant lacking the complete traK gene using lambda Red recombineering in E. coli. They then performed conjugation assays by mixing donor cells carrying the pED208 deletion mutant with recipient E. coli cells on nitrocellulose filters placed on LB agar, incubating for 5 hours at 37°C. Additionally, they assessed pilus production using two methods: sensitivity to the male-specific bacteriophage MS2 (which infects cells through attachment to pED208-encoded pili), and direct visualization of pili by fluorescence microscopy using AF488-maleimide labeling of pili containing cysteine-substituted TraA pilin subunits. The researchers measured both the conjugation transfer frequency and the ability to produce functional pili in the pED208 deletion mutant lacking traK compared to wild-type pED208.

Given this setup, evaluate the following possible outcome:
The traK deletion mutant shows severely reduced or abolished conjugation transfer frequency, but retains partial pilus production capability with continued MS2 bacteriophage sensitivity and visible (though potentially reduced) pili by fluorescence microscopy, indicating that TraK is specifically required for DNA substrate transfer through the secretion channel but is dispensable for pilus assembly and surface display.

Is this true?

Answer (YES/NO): NO